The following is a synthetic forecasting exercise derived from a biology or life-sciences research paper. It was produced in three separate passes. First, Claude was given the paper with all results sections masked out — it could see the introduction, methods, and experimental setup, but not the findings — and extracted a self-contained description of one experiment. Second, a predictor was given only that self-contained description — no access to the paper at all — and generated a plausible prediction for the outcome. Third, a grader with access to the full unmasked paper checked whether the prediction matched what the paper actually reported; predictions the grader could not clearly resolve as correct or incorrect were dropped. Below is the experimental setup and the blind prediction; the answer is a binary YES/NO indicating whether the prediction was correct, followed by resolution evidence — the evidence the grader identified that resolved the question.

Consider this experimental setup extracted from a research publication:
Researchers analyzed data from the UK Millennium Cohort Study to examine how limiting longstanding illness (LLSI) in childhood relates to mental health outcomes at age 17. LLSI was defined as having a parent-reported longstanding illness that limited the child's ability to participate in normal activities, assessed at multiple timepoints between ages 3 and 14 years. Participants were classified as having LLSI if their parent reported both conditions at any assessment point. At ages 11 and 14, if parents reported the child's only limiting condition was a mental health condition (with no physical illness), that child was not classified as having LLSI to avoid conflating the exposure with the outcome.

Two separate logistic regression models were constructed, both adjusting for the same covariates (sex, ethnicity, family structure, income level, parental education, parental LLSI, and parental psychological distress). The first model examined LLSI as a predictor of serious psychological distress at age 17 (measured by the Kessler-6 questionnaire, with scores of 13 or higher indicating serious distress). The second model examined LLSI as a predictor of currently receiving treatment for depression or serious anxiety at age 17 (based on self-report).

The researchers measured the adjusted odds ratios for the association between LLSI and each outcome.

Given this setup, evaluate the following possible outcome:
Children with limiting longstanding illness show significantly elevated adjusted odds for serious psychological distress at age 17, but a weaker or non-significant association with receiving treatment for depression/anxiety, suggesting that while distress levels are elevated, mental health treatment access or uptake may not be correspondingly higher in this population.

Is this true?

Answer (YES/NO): NO